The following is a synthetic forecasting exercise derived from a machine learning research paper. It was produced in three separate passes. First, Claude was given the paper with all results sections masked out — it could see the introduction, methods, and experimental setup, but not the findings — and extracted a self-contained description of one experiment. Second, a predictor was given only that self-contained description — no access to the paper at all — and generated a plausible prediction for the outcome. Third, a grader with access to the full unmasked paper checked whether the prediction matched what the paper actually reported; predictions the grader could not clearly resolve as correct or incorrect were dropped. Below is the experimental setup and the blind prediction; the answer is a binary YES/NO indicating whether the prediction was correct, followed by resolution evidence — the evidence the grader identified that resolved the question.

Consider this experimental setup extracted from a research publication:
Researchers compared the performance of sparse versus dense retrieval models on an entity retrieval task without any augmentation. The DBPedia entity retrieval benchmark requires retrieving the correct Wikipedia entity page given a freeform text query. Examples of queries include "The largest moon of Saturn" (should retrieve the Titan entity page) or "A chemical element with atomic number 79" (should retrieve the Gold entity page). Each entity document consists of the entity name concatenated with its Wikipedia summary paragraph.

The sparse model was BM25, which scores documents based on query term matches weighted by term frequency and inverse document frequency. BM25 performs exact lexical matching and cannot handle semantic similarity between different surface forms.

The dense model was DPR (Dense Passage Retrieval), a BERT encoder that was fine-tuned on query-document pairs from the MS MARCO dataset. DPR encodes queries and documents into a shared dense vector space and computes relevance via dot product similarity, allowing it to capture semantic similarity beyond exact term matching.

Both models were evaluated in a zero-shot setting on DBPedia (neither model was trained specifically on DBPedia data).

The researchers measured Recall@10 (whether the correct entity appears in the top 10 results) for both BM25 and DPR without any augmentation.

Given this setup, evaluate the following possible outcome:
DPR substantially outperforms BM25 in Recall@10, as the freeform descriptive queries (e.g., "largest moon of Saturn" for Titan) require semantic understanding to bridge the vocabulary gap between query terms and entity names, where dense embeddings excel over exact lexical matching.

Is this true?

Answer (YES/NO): NO